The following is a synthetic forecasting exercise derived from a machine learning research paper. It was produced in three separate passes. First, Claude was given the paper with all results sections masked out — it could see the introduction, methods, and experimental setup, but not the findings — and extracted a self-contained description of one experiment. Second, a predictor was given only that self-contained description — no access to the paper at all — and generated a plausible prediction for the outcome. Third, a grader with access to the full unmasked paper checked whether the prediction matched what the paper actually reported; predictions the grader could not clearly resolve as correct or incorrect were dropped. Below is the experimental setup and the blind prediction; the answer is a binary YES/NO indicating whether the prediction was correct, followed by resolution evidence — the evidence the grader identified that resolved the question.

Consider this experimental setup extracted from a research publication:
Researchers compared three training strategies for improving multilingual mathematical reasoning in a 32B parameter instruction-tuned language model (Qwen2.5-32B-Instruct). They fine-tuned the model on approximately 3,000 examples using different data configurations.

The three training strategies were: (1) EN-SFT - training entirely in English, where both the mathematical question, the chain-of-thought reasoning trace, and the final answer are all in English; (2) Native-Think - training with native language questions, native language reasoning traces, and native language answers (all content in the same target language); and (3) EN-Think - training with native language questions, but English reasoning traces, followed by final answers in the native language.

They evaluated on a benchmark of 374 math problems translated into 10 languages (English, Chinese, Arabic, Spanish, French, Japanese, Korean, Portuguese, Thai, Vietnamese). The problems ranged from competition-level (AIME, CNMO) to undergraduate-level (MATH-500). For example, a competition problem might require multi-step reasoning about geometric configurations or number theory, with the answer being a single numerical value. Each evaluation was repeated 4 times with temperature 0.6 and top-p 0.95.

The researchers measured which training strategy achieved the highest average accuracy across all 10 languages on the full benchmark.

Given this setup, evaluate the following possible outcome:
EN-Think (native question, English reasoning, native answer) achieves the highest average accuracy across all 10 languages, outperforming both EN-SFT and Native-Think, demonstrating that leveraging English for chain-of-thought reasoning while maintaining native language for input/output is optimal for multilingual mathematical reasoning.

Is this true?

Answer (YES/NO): YES